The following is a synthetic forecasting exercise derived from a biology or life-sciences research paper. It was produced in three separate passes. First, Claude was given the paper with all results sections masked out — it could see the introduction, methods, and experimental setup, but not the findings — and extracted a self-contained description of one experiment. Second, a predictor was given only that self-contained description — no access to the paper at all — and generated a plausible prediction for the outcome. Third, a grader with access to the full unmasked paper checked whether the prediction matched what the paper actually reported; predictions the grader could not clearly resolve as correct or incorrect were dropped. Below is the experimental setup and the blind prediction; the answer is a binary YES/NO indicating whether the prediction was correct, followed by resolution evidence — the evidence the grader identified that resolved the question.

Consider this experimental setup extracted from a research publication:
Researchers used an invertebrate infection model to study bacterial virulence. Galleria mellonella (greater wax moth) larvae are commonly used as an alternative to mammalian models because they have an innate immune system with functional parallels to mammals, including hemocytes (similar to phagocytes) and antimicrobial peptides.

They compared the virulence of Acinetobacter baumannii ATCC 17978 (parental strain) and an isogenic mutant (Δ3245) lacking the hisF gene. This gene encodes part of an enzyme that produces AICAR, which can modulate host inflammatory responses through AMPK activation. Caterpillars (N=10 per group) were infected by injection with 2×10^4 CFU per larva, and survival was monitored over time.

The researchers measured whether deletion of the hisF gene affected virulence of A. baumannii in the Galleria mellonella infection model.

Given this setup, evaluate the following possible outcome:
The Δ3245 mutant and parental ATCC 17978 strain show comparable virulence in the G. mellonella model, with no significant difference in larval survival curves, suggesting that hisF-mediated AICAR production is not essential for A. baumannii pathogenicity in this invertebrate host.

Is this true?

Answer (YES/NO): YES